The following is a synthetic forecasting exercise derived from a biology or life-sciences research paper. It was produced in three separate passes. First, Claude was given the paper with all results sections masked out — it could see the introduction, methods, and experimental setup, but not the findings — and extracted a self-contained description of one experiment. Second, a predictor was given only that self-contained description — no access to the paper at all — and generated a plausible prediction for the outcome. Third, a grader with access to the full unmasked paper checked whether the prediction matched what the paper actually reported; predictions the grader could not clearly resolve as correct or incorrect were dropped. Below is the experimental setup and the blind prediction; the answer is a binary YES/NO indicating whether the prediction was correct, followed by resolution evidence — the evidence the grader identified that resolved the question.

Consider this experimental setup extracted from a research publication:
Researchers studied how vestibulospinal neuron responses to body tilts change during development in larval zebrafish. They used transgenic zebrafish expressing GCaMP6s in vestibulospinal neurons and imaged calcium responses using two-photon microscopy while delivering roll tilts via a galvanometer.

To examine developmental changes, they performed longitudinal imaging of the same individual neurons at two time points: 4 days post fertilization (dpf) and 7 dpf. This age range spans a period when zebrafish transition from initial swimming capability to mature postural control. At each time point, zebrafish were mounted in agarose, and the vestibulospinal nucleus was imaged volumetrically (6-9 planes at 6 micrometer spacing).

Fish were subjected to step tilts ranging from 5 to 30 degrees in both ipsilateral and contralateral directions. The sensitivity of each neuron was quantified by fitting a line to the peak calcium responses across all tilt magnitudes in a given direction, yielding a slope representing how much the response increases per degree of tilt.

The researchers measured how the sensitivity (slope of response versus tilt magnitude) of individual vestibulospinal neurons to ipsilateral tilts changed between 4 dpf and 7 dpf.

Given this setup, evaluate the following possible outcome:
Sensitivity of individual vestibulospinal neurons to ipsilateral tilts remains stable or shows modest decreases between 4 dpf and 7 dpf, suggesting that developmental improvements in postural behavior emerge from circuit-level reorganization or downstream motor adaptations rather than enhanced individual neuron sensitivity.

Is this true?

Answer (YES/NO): NO